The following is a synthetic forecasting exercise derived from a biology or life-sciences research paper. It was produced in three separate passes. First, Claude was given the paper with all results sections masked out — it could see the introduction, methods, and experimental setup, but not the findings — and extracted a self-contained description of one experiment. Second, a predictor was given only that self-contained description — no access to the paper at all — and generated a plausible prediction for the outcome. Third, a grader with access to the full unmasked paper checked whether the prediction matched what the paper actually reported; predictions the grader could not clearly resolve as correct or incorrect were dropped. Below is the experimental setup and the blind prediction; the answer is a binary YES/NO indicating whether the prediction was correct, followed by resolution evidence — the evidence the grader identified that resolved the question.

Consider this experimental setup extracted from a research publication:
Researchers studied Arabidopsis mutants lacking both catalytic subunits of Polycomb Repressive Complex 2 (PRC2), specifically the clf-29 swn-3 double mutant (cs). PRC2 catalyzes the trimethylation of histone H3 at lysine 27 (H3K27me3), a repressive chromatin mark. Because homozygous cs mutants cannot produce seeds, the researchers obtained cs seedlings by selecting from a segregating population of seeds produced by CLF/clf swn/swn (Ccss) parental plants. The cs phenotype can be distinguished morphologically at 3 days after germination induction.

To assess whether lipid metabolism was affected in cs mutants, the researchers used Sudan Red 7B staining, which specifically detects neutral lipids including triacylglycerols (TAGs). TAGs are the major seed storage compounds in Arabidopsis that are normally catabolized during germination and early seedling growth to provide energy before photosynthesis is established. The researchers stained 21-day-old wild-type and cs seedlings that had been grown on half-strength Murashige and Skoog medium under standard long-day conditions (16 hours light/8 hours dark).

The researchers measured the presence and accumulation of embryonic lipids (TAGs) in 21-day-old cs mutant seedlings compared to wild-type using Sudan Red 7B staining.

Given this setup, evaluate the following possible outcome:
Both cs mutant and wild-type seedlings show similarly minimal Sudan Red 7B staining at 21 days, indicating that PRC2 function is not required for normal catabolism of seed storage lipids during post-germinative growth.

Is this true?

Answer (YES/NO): NO